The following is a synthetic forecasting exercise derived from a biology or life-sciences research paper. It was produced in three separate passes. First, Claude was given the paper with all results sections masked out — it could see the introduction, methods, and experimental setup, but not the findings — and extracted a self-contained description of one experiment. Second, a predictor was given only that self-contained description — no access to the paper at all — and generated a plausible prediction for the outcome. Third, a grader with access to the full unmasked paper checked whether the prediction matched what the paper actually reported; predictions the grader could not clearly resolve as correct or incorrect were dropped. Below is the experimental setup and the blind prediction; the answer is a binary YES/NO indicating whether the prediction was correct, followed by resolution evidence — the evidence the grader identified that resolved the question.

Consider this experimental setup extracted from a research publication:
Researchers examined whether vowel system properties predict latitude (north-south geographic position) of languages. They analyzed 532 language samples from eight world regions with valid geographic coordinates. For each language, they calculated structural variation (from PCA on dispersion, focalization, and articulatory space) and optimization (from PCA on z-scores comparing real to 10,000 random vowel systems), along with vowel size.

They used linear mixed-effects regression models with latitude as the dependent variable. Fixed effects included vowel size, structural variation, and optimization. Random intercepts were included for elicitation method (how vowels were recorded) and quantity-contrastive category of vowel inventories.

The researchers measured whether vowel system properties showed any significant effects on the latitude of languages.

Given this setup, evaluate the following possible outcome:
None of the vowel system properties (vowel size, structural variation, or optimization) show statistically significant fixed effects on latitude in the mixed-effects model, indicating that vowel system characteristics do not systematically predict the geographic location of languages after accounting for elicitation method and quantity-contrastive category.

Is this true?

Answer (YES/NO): YES